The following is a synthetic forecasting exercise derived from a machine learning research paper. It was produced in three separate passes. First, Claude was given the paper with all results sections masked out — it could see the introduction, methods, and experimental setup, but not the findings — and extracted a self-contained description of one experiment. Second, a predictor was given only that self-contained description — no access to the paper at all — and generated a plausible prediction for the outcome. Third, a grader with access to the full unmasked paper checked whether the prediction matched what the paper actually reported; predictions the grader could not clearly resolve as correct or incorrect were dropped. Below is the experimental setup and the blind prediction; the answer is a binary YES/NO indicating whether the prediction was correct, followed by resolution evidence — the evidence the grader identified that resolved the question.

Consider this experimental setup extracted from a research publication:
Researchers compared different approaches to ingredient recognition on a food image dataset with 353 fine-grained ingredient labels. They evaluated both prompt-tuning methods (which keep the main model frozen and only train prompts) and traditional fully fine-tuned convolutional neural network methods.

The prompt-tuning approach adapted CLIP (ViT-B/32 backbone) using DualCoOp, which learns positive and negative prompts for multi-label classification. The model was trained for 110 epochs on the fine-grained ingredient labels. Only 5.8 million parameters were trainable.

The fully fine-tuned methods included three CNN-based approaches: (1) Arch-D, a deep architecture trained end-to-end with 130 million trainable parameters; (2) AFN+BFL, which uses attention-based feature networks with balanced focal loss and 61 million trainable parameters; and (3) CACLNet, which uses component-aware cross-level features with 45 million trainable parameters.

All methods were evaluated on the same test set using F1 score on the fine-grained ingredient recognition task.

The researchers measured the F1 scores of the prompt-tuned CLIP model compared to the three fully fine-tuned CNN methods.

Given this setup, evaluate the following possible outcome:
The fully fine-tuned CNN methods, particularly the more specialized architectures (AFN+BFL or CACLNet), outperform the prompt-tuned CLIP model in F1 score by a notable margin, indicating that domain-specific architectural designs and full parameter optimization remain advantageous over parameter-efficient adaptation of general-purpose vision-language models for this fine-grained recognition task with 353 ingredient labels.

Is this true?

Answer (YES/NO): YES